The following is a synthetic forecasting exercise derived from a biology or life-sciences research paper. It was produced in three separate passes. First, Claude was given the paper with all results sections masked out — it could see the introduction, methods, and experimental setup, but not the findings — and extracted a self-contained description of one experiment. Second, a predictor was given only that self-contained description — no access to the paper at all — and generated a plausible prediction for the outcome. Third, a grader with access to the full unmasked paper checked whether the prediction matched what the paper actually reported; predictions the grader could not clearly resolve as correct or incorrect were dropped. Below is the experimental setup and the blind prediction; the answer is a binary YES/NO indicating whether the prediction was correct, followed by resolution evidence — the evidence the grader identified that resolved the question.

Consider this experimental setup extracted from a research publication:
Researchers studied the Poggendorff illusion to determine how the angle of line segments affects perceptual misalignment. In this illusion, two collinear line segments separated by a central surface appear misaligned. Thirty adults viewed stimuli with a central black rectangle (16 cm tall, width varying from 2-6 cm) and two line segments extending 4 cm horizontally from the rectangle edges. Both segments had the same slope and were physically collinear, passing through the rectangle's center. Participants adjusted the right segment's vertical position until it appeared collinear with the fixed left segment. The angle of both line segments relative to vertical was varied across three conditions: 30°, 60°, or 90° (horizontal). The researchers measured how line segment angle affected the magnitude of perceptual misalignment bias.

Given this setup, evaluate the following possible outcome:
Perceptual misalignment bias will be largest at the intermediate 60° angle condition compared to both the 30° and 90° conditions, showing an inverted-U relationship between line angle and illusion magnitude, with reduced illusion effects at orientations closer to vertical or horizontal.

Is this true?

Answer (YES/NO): NO